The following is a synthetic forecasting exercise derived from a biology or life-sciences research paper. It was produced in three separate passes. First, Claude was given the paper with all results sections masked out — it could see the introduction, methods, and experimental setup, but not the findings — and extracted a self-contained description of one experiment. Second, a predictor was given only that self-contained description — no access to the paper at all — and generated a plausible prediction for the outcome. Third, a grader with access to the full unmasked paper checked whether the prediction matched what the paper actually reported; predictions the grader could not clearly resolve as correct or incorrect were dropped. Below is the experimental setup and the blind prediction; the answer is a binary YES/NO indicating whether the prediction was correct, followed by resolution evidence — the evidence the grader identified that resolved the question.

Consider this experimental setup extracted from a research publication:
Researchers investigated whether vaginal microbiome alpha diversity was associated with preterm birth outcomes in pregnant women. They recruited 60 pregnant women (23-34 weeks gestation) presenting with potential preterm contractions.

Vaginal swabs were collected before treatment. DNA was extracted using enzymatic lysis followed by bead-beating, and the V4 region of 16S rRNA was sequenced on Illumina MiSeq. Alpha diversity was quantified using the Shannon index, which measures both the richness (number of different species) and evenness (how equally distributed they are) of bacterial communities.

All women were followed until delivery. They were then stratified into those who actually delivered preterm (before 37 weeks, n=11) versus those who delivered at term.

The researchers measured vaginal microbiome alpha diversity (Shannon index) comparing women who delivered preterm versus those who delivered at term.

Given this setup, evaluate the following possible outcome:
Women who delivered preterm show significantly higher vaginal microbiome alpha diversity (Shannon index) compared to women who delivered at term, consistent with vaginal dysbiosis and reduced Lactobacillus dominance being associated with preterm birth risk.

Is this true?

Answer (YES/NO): NO